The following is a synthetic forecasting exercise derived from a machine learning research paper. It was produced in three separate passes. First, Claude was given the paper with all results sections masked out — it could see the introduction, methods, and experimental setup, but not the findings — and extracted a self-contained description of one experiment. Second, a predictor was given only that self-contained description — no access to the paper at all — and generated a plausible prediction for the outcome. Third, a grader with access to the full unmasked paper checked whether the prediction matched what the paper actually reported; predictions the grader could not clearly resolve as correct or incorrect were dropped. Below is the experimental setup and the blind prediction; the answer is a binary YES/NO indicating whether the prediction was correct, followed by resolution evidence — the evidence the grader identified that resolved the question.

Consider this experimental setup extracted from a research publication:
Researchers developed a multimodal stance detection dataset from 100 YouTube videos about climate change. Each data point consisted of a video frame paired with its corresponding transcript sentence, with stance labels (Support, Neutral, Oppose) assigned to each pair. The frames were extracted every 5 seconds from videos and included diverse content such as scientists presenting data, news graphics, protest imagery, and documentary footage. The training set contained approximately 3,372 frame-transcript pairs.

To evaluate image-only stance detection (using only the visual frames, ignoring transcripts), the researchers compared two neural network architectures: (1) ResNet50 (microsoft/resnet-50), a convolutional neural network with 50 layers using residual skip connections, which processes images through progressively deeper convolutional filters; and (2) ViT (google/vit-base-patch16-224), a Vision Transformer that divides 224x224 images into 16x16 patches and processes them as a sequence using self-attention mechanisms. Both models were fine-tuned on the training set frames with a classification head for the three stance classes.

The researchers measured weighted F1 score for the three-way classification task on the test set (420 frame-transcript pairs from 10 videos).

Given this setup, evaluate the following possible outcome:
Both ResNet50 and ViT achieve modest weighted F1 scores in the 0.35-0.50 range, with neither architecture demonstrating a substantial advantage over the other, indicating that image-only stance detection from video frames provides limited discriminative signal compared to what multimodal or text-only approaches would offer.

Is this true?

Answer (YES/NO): NO